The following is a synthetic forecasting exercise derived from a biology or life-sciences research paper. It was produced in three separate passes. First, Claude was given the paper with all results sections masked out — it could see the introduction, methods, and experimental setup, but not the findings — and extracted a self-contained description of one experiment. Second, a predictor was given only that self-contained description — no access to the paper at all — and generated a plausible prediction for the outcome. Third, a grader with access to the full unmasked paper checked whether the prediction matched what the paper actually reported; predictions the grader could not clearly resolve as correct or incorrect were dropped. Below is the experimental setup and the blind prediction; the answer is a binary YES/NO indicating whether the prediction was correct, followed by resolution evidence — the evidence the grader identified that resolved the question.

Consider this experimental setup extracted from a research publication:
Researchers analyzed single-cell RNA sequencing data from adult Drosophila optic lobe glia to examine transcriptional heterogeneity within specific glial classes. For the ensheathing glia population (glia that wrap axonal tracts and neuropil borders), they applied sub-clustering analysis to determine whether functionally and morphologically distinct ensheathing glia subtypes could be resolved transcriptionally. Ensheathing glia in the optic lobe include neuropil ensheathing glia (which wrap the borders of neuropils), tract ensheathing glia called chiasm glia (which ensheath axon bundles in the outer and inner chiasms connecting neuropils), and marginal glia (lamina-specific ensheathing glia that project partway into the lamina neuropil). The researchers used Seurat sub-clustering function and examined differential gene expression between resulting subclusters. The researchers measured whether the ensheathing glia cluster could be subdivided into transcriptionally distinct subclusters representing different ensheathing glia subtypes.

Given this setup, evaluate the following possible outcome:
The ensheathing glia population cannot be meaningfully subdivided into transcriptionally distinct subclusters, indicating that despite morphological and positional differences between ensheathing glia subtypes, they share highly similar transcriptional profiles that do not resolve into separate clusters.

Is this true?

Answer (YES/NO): YES